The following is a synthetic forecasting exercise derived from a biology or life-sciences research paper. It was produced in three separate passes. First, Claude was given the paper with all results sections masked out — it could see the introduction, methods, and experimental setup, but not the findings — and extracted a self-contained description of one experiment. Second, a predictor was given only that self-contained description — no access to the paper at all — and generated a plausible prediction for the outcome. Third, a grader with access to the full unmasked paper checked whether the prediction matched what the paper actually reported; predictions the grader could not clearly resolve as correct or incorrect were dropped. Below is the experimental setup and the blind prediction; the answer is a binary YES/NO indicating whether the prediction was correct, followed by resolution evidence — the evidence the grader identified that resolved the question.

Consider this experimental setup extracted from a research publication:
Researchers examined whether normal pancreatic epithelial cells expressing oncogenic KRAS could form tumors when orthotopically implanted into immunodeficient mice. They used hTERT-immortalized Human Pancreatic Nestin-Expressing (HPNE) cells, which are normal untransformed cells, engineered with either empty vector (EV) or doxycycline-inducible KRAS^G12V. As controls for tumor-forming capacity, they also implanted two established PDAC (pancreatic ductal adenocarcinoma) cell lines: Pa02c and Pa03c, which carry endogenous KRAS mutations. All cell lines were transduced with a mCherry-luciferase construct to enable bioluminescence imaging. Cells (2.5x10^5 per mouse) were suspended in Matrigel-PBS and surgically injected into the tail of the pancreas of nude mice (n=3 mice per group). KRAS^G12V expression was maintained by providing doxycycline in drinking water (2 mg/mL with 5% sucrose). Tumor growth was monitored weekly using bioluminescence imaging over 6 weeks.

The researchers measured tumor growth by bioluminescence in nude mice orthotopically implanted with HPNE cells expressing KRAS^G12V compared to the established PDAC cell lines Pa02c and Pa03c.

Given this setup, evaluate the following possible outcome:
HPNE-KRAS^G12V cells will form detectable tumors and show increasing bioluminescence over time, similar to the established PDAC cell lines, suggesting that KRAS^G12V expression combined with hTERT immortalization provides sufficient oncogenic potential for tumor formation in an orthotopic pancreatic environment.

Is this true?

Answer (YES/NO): NO